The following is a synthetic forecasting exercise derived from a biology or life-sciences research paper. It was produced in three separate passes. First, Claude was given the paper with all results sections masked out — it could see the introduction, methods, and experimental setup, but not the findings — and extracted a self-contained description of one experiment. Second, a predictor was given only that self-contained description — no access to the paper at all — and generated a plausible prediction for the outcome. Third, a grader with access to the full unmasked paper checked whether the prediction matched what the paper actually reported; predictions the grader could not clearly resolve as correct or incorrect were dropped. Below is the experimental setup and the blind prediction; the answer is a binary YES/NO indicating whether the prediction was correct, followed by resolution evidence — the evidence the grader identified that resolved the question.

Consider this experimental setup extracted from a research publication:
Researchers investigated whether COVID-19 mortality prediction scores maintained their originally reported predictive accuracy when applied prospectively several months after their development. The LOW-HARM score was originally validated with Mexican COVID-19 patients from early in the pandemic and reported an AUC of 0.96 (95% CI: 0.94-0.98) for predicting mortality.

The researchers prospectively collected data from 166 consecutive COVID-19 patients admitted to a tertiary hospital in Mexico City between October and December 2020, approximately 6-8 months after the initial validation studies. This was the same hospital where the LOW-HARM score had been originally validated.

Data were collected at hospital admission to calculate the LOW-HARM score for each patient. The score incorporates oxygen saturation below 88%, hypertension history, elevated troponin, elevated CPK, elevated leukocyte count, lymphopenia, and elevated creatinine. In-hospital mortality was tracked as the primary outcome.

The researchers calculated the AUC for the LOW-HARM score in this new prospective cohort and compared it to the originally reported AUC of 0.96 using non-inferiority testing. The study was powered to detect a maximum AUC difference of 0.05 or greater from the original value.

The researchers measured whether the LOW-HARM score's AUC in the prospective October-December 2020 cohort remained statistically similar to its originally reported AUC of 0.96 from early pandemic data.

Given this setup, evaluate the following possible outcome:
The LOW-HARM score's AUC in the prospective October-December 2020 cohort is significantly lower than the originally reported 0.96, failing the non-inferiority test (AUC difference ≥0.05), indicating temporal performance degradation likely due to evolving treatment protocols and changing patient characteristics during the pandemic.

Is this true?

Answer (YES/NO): YES